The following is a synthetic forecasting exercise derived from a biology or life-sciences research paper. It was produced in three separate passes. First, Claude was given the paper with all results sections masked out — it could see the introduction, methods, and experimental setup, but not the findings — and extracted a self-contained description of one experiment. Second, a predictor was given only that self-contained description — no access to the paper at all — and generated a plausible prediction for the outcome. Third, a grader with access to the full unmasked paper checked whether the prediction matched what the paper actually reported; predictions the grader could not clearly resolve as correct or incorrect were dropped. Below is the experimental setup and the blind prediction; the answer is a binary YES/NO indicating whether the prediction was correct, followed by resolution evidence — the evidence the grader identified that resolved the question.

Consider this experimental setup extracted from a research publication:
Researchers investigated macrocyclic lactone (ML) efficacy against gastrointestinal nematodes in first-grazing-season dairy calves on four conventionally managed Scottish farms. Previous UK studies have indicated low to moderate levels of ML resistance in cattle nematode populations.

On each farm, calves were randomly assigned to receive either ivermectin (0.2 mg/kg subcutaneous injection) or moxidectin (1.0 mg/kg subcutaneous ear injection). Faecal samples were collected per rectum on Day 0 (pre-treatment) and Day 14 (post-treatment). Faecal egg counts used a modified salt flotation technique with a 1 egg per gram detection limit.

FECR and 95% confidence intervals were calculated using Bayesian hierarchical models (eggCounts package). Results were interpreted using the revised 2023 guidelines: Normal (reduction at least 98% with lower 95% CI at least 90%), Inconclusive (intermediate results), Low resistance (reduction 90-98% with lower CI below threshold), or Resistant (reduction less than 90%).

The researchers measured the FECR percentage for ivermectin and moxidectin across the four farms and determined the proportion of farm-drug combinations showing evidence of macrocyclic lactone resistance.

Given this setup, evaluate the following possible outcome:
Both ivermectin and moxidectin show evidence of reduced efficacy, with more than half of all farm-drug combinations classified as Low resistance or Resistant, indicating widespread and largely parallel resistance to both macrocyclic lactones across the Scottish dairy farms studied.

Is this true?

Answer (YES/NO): YES